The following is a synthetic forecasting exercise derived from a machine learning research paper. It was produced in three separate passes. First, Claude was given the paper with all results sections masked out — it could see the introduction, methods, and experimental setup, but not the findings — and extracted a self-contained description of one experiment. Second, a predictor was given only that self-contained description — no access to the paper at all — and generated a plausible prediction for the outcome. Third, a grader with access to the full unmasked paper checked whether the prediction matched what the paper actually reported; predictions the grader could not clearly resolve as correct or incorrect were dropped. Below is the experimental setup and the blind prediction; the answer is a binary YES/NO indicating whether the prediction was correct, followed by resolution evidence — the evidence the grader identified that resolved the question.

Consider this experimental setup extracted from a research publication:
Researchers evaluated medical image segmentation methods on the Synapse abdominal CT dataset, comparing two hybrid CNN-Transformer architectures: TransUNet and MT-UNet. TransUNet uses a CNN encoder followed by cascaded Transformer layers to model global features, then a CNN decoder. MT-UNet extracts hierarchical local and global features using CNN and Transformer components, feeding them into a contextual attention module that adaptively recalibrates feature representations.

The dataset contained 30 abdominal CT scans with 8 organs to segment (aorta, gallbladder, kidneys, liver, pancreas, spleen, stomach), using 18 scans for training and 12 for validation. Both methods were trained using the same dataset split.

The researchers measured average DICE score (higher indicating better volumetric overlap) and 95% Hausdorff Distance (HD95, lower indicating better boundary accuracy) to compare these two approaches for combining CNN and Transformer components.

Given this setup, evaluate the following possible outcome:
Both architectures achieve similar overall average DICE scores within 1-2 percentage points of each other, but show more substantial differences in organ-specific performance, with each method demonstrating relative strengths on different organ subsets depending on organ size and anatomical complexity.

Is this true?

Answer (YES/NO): YES